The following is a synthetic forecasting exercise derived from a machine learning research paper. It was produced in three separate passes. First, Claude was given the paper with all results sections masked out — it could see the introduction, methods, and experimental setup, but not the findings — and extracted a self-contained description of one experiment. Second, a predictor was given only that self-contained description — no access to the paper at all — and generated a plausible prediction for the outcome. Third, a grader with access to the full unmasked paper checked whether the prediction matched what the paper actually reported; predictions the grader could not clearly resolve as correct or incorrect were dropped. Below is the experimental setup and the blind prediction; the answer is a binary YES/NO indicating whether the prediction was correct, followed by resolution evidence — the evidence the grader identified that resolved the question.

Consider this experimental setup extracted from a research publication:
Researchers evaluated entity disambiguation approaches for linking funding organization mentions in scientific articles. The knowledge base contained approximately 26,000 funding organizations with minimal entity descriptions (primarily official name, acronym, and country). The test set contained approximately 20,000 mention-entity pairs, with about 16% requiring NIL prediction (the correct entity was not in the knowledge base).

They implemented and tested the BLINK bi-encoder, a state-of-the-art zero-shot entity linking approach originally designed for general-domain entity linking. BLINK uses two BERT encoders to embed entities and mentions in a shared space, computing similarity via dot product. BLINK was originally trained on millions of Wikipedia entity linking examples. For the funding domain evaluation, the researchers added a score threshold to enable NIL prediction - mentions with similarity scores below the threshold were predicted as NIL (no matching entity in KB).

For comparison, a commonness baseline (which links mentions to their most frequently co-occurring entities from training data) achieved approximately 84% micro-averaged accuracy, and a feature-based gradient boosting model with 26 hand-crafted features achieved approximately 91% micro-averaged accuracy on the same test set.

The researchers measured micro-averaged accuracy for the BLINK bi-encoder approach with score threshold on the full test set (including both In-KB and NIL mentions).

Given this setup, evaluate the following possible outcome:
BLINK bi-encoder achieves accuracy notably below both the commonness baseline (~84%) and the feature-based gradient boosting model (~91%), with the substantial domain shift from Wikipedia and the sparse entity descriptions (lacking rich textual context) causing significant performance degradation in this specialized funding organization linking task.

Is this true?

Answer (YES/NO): YES